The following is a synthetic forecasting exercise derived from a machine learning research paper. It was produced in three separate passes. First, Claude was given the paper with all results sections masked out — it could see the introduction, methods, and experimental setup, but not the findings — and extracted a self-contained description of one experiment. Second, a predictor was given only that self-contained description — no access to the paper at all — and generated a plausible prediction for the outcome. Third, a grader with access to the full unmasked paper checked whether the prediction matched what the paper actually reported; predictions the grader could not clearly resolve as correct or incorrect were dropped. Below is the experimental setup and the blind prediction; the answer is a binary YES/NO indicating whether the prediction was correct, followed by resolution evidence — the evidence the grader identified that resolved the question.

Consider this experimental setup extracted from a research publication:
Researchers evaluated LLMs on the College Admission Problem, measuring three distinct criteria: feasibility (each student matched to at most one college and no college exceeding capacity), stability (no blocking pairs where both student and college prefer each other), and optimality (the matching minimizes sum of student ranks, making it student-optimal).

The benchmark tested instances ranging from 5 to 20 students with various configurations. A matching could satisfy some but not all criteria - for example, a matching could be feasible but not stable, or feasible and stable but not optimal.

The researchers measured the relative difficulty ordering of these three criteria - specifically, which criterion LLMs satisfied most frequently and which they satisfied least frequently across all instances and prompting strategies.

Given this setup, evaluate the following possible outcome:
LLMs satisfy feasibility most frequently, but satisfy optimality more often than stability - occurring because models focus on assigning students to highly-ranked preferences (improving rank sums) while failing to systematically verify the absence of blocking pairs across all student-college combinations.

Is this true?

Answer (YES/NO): NO